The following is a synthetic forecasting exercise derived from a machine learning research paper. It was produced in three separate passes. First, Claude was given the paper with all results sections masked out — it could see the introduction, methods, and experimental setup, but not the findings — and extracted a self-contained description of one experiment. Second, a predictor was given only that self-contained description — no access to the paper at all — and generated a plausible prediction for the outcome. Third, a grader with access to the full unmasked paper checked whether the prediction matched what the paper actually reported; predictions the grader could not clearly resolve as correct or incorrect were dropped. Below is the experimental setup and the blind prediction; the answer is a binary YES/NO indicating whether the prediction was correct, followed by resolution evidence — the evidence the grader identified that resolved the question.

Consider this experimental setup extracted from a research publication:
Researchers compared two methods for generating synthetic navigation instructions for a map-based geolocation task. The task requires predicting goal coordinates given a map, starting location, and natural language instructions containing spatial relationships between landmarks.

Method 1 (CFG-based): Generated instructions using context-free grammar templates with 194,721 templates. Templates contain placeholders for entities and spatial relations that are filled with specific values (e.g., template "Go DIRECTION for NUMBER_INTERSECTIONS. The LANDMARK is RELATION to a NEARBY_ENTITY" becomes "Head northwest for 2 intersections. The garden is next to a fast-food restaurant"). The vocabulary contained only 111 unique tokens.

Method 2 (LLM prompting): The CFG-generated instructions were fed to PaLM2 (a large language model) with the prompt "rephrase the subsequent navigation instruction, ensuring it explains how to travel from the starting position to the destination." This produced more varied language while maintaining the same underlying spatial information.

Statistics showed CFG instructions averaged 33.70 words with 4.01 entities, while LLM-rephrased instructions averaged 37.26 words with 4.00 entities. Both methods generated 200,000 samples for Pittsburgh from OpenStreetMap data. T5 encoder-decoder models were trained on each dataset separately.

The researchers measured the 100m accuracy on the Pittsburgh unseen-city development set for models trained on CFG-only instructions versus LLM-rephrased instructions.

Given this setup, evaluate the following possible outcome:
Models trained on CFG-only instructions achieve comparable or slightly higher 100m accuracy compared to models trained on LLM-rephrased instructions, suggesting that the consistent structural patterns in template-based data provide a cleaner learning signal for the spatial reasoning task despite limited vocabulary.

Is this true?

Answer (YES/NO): NO